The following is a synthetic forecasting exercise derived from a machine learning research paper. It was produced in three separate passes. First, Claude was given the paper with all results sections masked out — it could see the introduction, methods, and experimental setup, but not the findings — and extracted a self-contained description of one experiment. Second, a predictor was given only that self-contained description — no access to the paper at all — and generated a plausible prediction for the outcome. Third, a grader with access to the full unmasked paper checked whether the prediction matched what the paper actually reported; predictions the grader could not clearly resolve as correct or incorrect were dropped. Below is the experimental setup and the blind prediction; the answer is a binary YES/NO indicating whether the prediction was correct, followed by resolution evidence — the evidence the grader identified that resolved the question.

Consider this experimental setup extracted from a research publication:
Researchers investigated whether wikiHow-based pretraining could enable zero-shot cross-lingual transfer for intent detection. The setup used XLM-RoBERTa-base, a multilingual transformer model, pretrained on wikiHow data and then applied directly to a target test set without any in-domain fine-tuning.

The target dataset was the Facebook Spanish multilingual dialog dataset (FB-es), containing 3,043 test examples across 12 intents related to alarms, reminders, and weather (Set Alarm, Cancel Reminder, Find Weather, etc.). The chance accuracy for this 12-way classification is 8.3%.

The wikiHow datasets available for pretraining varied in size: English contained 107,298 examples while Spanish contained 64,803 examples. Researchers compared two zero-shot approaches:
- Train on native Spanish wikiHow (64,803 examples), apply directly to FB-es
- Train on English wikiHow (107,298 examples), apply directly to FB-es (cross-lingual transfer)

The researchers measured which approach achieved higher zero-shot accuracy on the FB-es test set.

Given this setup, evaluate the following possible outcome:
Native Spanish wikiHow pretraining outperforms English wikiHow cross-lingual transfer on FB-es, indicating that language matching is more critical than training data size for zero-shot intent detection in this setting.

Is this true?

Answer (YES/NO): NO